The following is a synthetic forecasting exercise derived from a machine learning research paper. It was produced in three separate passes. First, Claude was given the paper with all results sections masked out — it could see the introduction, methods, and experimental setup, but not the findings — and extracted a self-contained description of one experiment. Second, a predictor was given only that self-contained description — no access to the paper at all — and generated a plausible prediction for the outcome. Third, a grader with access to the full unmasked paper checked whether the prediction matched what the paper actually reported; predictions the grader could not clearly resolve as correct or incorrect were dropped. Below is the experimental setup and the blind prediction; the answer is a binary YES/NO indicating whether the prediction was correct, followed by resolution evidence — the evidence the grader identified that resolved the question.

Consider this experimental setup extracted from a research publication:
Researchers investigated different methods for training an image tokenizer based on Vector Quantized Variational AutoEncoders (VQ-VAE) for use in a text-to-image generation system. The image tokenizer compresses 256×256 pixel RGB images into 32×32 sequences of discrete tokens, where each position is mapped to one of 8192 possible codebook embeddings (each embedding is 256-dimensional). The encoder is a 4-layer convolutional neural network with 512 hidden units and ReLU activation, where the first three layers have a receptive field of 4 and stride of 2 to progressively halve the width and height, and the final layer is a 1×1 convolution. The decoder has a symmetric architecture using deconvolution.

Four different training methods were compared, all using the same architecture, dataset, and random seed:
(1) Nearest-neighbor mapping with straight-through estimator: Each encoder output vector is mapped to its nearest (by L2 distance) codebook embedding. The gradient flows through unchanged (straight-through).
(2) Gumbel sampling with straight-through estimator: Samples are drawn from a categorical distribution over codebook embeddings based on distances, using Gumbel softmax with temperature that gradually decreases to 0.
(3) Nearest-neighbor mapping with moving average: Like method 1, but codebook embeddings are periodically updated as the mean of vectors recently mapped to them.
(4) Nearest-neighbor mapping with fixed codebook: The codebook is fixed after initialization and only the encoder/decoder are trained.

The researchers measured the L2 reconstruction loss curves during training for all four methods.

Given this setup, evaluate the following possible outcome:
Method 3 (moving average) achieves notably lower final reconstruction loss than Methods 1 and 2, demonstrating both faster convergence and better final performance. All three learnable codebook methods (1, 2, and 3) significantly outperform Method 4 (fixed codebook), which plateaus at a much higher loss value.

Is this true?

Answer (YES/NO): NO